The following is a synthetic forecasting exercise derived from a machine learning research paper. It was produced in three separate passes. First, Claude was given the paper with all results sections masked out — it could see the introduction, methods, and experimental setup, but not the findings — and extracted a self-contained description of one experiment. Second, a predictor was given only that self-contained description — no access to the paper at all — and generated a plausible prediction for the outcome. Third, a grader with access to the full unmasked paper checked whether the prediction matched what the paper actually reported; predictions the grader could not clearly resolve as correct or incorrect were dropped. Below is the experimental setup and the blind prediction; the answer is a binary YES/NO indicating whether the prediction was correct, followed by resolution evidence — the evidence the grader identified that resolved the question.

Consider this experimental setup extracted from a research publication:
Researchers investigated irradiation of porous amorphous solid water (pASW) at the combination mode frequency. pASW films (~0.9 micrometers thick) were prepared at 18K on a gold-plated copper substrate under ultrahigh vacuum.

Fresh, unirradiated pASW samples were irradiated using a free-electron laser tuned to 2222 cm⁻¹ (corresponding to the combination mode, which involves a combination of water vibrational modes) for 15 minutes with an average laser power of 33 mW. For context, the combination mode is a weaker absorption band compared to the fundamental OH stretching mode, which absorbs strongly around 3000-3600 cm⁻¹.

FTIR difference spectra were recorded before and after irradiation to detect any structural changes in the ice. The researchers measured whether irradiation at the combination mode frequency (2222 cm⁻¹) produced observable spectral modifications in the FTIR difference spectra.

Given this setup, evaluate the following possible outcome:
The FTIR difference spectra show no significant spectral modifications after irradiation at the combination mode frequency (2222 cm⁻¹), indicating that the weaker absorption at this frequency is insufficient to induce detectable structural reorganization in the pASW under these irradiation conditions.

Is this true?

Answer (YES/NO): NO